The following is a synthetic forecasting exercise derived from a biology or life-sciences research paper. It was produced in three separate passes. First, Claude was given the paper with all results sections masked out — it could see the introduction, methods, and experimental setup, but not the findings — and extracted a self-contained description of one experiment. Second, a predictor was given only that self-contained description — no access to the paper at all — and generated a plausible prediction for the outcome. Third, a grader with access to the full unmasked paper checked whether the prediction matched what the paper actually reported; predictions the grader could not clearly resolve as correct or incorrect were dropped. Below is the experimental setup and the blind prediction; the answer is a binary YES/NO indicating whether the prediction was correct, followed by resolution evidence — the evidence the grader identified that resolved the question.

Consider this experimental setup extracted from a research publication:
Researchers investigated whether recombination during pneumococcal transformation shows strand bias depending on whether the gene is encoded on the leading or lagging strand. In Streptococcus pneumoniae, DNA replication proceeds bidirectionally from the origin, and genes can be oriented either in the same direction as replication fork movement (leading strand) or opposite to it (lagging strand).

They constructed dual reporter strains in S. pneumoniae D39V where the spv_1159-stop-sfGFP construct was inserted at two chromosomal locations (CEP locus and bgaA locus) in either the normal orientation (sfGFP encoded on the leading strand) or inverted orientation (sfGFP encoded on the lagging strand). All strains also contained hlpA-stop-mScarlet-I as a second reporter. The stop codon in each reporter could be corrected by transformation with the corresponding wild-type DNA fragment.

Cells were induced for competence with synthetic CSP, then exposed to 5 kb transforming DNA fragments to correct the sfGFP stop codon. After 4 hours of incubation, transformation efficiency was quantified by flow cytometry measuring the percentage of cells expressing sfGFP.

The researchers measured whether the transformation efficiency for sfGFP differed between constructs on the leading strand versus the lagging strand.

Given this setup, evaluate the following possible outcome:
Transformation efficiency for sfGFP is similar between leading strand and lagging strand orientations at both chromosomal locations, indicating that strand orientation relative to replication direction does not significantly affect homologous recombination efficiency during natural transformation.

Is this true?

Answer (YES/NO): YES